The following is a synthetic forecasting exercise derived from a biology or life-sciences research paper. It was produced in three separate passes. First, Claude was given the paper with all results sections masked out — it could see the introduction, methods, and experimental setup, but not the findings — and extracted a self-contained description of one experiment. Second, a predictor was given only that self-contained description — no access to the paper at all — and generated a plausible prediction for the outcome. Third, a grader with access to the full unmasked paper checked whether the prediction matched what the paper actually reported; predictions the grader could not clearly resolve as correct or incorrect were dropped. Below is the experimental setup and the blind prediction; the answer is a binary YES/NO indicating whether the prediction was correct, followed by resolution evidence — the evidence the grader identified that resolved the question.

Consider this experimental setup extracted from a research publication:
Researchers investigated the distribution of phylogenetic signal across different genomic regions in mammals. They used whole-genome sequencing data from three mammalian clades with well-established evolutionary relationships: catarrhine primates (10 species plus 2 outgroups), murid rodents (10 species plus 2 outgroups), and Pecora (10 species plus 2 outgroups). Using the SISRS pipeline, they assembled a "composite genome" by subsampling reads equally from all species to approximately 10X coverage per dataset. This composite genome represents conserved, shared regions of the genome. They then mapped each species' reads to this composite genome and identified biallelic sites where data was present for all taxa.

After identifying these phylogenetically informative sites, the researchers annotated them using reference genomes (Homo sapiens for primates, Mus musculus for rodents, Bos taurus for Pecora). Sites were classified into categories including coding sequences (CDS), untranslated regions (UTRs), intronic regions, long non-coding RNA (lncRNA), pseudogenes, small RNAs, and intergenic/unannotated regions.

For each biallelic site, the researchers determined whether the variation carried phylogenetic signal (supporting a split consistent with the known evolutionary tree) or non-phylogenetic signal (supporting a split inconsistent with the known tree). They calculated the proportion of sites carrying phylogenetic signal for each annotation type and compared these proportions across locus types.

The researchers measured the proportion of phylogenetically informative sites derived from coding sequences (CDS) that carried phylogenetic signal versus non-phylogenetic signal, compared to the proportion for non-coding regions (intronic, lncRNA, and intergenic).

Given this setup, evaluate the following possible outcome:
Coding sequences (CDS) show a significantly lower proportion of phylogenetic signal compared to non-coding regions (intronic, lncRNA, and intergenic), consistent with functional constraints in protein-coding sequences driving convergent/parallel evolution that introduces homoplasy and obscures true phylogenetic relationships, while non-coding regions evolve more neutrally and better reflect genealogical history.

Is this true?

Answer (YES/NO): YES